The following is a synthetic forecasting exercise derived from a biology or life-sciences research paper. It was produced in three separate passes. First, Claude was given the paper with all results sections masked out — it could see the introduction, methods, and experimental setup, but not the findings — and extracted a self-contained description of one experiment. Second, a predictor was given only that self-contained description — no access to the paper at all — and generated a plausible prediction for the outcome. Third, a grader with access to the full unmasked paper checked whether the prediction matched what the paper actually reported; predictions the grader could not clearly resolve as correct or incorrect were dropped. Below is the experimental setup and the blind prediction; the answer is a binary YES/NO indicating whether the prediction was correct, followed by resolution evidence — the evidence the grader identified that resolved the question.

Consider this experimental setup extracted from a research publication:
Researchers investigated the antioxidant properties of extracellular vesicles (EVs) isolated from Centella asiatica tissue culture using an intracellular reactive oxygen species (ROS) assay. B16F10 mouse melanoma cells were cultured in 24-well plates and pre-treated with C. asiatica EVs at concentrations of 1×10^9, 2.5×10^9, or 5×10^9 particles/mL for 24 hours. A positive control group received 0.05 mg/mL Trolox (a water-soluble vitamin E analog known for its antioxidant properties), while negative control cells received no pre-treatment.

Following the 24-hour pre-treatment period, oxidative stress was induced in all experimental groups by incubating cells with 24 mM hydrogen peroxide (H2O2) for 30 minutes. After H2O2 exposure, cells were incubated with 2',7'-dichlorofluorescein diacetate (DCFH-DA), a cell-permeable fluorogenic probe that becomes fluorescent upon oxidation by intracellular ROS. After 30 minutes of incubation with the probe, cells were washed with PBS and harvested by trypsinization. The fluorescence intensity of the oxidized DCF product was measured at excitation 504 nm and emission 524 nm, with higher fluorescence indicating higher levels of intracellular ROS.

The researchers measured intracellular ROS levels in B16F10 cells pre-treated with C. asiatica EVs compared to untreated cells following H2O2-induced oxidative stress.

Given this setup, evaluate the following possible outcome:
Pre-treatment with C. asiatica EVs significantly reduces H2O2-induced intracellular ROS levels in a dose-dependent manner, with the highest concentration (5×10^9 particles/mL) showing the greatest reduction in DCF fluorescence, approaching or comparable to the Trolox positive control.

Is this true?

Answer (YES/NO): YES